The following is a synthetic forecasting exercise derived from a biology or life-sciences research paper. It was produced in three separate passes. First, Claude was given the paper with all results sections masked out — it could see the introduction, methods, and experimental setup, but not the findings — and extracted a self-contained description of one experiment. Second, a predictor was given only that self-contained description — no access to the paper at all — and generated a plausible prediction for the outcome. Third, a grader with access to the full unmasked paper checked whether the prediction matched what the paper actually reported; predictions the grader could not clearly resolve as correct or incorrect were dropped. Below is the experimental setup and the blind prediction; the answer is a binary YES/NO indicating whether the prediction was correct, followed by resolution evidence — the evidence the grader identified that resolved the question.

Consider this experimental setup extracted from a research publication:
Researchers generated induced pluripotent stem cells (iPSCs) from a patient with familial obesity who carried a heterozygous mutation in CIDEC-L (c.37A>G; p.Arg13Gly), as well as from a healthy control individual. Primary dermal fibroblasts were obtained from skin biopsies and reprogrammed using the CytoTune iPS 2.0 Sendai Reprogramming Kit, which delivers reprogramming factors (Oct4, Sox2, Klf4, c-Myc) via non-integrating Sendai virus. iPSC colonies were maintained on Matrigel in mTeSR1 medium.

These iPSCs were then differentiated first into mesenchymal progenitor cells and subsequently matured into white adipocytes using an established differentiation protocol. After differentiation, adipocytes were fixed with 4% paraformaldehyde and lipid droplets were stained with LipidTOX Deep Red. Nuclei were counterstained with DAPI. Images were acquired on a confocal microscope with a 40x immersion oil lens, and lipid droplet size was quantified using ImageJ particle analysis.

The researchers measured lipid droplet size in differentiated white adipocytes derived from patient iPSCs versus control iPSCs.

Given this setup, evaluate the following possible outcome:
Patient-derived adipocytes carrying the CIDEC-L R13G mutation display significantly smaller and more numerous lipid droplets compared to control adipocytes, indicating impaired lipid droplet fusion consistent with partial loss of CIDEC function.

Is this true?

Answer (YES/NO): NO